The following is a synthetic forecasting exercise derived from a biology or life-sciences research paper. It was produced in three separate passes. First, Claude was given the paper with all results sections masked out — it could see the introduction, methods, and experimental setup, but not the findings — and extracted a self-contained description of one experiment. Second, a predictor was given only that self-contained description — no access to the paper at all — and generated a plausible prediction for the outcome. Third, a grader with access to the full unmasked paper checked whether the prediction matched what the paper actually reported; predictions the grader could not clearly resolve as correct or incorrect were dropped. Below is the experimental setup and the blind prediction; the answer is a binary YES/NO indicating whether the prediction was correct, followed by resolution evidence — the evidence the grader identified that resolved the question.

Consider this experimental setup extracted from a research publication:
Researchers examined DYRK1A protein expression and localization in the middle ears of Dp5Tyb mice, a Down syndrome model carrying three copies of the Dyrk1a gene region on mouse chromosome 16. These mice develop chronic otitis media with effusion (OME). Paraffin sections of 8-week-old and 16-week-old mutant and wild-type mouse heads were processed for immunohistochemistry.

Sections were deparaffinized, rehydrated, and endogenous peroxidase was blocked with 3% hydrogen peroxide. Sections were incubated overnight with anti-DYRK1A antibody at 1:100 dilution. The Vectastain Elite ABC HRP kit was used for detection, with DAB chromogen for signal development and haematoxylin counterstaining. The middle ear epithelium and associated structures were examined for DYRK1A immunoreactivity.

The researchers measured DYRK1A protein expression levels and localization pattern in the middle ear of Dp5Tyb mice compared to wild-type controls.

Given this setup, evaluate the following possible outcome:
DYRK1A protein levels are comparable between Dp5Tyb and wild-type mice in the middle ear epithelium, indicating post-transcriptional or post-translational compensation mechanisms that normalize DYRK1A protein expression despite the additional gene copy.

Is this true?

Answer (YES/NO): NO